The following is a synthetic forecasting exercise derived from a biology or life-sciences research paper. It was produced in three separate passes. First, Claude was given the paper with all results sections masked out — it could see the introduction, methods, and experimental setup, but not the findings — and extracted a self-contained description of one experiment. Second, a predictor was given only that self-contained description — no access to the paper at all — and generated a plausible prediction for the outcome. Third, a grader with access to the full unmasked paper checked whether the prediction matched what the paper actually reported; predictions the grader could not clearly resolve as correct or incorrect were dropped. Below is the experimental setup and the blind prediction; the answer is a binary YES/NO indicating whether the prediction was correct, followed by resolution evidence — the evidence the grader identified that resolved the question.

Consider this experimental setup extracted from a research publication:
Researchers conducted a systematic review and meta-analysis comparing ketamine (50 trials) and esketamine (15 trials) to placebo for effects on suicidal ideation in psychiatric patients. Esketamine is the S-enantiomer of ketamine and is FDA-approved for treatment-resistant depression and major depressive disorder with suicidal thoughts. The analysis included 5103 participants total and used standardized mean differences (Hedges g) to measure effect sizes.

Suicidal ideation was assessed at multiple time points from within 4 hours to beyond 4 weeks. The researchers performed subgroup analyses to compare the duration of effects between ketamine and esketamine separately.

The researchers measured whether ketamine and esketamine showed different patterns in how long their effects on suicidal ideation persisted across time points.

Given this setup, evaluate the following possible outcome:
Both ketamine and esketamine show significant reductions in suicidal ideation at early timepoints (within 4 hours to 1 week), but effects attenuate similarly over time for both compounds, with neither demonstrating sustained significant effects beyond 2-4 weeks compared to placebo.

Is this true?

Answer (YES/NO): NO